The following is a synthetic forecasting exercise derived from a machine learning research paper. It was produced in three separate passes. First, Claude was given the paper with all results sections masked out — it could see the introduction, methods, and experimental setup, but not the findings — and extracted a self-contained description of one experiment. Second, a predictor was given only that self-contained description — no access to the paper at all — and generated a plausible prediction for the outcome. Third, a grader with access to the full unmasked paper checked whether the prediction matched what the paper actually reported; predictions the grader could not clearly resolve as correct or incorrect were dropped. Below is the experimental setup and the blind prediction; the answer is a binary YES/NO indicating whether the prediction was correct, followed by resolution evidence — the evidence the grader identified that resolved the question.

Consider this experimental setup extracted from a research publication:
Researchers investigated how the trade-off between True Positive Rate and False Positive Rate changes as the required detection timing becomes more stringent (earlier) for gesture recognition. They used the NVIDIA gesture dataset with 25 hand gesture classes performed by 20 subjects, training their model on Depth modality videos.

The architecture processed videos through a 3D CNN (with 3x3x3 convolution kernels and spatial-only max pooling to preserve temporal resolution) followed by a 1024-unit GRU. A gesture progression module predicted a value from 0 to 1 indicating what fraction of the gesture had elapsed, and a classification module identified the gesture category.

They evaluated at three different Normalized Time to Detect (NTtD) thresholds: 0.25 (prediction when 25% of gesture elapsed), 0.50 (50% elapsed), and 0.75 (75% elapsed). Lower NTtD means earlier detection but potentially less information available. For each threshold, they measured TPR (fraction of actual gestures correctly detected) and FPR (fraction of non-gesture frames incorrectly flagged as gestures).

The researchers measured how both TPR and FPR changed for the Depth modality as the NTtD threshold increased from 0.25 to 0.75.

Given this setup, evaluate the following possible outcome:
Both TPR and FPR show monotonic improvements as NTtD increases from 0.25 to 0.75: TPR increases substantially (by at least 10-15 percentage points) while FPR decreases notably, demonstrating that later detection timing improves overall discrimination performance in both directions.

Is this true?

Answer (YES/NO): NO